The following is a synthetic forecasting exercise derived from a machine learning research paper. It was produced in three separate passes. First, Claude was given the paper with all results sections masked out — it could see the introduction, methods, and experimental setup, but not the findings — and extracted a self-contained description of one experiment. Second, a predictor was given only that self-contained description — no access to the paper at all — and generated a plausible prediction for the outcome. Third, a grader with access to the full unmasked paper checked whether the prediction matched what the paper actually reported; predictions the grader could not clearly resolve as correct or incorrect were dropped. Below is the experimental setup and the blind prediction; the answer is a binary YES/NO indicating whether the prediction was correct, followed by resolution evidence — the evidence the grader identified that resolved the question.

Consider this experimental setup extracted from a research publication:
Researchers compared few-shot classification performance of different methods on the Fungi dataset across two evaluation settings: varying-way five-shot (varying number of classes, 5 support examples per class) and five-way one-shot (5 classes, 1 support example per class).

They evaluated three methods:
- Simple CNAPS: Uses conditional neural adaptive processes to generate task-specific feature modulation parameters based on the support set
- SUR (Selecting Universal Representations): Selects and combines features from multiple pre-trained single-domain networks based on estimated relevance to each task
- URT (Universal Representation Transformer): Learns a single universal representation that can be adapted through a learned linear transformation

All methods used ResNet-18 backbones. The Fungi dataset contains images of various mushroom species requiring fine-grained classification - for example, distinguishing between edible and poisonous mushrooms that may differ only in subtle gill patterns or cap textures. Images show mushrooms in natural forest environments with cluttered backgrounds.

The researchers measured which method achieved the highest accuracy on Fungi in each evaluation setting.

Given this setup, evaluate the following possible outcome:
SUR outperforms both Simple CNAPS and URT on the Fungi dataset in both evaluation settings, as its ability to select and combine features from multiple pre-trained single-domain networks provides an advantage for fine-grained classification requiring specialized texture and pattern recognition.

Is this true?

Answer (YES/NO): NO